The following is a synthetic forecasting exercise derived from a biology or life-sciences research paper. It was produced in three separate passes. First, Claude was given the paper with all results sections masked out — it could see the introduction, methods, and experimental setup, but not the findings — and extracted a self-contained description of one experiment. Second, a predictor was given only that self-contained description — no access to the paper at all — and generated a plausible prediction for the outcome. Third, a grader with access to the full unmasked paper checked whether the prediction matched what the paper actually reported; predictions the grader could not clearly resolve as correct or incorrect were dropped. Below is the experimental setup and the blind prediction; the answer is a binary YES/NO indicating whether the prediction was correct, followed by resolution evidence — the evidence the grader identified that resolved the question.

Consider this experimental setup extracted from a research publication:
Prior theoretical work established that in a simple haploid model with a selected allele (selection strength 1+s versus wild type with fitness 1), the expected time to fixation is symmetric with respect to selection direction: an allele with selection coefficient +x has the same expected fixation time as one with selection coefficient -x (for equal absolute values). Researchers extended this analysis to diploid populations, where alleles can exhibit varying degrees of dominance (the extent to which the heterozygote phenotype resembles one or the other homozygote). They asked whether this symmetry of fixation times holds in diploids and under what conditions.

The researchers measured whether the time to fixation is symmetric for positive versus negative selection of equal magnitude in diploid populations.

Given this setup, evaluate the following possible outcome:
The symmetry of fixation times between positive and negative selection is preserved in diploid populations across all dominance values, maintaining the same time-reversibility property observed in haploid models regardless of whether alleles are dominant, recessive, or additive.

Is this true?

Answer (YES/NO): NO